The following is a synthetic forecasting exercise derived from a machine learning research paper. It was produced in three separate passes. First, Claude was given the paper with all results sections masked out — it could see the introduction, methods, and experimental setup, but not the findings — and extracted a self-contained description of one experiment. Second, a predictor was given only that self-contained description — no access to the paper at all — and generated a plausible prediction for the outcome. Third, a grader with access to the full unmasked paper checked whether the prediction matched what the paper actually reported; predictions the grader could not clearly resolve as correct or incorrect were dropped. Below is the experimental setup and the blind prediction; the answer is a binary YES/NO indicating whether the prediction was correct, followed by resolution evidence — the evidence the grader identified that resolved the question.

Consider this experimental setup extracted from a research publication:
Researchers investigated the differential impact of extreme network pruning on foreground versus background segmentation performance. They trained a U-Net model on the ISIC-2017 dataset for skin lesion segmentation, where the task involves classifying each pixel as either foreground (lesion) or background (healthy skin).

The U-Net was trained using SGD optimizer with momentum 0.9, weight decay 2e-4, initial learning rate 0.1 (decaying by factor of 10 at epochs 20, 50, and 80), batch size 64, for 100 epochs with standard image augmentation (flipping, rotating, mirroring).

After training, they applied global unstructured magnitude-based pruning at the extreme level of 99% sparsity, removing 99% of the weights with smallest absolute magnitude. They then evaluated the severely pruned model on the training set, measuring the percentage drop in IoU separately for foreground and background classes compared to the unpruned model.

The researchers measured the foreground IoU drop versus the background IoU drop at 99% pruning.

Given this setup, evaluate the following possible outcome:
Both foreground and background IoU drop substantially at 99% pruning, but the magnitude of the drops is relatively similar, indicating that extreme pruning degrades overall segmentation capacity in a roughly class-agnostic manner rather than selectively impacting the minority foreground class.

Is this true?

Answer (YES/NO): NO